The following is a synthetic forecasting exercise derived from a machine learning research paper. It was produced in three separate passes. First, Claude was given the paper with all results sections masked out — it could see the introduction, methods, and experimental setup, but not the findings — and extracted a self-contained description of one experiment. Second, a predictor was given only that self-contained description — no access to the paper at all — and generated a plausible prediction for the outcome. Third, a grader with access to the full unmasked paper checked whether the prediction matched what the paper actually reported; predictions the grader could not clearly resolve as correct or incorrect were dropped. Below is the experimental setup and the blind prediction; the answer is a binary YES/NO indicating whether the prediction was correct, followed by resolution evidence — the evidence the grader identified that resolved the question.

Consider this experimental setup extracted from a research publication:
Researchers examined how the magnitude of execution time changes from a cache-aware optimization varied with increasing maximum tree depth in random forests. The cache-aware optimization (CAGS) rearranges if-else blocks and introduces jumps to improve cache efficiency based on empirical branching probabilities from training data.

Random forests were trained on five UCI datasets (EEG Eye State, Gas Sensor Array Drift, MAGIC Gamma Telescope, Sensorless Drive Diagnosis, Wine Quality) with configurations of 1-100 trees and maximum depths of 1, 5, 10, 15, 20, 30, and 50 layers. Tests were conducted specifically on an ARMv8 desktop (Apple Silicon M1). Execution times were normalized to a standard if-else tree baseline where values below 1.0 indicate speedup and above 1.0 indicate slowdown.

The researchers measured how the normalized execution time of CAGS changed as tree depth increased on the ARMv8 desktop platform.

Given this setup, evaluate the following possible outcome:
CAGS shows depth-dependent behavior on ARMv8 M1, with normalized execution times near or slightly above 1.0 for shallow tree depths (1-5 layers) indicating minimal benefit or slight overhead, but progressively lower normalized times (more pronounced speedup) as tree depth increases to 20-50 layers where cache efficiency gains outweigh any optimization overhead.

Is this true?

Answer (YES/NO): NO